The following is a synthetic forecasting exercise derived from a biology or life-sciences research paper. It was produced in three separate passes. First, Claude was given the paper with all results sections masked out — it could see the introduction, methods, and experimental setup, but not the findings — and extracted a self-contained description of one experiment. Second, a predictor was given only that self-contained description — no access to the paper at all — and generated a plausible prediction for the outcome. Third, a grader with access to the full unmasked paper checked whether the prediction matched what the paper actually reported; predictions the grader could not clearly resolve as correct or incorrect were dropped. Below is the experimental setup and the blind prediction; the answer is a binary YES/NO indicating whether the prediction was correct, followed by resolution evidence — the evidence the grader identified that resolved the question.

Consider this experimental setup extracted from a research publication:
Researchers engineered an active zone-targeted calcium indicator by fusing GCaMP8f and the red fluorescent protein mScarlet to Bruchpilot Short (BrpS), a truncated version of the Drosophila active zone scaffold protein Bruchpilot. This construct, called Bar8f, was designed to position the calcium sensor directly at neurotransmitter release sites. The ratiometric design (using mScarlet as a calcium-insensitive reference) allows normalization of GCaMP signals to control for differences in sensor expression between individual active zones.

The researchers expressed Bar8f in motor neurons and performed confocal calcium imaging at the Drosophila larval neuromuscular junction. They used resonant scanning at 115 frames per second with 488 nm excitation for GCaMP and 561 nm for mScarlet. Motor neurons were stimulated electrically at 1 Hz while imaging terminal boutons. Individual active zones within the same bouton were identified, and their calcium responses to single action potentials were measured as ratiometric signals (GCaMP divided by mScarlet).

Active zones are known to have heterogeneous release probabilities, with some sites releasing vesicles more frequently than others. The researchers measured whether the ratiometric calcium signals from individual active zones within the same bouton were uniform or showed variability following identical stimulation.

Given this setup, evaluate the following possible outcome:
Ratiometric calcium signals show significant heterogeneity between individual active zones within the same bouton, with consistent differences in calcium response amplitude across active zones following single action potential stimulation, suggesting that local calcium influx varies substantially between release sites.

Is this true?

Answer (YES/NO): NO